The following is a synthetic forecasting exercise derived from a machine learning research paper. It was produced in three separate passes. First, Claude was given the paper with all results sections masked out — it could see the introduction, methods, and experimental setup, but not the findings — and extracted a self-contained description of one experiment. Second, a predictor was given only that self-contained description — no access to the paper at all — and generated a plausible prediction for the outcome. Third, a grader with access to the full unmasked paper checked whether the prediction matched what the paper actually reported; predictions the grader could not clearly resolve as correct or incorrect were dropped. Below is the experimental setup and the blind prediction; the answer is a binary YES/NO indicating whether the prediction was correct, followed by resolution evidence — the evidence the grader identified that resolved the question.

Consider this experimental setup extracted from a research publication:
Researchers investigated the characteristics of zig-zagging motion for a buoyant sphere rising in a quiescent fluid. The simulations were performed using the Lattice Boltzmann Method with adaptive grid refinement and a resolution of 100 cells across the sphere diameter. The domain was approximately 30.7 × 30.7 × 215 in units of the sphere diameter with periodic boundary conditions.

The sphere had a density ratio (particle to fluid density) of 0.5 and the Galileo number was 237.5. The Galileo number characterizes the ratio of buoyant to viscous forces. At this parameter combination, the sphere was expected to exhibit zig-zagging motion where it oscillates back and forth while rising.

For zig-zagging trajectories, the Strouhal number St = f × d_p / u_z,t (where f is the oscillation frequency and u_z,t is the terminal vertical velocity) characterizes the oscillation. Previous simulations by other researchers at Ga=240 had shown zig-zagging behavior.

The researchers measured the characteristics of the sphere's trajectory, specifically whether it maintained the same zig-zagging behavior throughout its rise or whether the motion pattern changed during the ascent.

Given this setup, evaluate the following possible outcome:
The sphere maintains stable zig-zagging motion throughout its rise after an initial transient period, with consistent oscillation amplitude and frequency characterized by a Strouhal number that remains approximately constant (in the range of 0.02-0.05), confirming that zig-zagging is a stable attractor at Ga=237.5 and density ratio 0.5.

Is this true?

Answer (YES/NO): NO